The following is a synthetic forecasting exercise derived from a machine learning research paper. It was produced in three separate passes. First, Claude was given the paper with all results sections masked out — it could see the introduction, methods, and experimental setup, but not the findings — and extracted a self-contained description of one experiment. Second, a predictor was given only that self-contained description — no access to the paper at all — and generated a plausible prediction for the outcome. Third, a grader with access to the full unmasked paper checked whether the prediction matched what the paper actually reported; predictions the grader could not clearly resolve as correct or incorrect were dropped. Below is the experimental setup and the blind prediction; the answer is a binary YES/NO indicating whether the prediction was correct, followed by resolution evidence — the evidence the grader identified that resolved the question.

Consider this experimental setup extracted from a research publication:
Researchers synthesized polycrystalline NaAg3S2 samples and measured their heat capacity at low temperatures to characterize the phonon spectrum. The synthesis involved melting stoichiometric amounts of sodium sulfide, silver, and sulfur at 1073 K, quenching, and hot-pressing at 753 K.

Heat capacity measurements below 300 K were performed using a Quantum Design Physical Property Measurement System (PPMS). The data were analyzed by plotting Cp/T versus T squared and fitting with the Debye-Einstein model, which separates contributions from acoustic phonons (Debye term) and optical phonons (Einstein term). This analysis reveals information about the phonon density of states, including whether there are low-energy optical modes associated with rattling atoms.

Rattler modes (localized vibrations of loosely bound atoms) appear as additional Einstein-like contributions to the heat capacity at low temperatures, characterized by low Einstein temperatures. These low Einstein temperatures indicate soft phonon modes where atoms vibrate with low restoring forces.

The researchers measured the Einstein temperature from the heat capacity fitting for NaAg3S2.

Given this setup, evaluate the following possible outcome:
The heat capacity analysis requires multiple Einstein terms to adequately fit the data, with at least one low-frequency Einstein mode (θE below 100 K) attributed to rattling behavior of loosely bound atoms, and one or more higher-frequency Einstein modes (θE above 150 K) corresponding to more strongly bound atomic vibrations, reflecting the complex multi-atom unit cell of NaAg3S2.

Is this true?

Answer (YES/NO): NO